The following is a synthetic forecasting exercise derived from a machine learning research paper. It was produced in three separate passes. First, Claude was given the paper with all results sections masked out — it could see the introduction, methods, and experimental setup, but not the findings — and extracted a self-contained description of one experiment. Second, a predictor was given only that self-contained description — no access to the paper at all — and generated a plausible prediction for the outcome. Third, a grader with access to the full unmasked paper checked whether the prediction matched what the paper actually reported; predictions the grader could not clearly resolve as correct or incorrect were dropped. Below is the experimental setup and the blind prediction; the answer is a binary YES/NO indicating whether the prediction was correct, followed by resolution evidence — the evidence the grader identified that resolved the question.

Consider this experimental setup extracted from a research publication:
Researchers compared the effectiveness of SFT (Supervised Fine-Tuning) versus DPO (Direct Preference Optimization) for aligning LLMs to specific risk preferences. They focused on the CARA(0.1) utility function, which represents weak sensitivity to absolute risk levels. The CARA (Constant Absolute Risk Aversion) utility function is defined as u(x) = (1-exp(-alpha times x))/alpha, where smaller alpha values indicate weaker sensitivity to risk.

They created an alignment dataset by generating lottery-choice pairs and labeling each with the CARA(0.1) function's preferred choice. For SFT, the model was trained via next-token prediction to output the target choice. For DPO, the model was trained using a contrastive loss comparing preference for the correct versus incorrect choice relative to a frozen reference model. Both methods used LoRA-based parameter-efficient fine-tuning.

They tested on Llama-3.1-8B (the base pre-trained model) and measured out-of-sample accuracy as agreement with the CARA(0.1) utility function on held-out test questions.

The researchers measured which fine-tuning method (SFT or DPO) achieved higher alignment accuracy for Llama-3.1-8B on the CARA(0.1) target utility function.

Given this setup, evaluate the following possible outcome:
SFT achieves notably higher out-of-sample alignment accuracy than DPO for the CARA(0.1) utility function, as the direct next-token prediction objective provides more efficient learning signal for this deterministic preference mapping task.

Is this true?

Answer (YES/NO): NO